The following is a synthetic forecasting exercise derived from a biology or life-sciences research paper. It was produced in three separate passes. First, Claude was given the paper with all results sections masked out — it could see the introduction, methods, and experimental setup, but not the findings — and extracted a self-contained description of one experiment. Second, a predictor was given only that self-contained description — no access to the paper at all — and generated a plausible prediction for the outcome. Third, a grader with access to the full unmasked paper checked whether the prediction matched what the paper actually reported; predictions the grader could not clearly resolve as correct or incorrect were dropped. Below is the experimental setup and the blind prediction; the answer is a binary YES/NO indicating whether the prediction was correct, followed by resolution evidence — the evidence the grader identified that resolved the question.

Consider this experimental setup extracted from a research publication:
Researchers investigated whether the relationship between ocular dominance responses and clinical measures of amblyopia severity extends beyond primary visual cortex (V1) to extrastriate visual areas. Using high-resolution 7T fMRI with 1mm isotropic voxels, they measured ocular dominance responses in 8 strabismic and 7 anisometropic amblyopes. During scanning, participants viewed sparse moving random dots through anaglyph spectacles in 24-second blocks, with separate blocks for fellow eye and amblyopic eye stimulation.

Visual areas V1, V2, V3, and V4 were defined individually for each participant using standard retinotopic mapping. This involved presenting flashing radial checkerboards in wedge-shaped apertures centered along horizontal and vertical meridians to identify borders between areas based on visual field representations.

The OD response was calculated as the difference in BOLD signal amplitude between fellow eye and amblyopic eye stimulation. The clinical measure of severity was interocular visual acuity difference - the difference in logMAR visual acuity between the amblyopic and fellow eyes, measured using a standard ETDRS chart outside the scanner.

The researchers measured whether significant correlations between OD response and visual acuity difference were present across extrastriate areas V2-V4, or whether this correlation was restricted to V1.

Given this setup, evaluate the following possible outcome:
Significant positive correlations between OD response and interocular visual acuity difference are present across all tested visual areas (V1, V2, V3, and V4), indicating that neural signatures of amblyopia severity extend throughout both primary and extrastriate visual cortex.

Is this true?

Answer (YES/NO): YES